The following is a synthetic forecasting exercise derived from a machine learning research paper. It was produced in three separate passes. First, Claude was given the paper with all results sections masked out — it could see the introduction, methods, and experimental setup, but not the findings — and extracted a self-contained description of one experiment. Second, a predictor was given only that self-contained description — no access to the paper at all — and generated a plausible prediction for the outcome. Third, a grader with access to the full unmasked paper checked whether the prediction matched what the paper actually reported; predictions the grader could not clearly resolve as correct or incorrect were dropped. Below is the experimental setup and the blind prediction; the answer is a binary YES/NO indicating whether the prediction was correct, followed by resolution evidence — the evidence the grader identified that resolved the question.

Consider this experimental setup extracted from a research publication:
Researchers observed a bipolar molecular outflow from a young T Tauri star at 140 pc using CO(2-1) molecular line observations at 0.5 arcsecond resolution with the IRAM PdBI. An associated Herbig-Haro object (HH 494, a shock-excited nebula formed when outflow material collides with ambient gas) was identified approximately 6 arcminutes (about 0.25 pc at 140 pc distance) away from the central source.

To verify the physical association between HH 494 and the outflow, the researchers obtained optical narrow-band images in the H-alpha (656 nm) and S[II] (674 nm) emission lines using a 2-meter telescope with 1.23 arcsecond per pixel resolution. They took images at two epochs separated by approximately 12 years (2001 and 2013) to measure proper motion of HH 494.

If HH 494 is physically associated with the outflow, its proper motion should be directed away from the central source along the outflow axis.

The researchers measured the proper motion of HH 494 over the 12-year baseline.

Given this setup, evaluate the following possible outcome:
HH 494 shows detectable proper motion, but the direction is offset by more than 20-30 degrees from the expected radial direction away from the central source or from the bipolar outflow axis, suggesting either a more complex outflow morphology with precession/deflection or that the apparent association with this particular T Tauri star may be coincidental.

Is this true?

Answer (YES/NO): NO